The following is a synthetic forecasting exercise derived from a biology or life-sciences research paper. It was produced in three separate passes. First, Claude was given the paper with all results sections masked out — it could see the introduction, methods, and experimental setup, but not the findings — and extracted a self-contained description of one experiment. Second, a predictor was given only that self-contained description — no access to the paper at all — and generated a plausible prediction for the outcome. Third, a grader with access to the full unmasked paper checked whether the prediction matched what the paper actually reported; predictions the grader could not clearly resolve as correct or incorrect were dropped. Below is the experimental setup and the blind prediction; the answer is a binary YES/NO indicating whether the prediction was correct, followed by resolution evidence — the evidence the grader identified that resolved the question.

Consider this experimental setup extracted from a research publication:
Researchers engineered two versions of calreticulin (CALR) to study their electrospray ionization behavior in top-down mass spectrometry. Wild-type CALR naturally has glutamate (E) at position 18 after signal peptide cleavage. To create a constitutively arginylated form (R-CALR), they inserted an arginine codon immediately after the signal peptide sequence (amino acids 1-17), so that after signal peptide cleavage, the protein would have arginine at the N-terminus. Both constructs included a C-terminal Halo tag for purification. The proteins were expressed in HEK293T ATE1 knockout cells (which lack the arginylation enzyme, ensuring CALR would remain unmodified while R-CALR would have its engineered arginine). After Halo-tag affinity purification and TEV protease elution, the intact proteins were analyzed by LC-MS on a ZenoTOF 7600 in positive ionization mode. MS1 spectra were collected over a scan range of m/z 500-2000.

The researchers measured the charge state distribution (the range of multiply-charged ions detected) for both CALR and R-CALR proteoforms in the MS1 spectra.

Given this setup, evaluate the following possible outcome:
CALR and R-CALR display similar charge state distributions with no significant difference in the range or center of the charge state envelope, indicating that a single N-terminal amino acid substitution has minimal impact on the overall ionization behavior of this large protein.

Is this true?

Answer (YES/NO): YES